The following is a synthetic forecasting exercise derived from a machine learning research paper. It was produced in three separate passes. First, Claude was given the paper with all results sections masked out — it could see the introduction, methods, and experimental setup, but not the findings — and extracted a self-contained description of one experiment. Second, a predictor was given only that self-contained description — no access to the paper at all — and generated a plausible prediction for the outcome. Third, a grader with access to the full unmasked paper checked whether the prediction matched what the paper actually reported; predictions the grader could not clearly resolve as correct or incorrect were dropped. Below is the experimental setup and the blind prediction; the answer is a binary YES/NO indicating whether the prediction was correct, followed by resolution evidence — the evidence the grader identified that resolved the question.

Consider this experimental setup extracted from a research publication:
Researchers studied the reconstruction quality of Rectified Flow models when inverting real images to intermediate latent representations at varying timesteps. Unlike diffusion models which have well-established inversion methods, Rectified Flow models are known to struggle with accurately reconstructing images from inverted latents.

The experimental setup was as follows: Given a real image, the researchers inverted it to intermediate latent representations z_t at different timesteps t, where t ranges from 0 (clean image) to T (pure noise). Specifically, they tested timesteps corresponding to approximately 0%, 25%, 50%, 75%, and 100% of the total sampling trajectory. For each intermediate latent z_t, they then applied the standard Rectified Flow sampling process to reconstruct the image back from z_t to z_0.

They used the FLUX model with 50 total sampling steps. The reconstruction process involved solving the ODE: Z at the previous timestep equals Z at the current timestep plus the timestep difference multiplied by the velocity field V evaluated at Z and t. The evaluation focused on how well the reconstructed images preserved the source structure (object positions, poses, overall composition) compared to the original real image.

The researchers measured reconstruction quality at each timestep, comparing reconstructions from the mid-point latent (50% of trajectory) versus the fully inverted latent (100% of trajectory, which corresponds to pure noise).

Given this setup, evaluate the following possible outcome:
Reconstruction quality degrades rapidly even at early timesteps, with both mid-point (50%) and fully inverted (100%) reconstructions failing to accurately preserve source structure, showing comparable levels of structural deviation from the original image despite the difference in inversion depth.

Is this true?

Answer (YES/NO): NO